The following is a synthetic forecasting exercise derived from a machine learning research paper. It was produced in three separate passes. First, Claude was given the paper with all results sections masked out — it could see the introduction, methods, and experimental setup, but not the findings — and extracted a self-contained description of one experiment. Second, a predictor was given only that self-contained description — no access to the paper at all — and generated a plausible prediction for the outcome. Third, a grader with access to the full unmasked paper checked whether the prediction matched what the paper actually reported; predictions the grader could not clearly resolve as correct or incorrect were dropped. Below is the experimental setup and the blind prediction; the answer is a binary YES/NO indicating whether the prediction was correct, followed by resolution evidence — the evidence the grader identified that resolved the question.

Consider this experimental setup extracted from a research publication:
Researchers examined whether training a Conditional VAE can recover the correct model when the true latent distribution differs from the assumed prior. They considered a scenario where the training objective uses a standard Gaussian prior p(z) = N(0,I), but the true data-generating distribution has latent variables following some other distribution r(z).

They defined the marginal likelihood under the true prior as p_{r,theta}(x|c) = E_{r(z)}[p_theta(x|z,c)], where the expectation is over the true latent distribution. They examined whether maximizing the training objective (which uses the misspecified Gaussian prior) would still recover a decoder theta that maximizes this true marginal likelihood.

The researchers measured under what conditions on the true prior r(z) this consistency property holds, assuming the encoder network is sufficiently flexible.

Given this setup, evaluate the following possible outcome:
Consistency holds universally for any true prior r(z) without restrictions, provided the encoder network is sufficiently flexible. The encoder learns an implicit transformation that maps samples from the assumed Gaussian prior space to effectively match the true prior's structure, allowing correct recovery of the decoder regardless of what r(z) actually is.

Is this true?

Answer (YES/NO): NO